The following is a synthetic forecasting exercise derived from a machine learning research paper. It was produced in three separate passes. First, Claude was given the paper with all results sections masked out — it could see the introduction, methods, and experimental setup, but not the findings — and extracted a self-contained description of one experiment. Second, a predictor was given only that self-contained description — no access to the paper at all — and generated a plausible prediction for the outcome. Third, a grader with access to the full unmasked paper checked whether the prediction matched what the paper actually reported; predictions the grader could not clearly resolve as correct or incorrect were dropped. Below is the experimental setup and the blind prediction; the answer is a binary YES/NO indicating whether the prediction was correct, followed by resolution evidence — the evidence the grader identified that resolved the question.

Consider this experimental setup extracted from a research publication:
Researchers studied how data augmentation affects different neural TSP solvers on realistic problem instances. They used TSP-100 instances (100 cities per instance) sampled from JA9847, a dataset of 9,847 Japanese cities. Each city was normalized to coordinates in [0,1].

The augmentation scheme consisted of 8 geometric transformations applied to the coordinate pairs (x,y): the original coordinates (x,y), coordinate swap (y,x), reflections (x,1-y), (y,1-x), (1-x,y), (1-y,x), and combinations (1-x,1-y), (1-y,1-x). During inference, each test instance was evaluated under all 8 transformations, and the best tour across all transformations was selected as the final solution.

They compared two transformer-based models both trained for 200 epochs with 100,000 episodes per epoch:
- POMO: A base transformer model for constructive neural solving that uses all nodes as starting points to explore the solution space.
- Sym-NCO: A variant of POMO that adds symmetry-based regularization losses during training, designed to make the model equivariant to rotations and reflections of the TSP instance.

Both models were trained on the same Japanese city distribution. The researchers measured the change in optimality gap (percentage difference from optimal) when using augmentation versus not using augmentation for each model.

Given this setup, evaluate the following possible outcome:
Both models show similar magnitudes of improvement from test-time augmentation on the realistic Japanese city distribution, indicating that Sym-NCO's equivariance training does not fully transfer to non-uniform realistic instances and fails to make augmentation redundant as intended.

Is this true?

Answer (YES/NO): NO